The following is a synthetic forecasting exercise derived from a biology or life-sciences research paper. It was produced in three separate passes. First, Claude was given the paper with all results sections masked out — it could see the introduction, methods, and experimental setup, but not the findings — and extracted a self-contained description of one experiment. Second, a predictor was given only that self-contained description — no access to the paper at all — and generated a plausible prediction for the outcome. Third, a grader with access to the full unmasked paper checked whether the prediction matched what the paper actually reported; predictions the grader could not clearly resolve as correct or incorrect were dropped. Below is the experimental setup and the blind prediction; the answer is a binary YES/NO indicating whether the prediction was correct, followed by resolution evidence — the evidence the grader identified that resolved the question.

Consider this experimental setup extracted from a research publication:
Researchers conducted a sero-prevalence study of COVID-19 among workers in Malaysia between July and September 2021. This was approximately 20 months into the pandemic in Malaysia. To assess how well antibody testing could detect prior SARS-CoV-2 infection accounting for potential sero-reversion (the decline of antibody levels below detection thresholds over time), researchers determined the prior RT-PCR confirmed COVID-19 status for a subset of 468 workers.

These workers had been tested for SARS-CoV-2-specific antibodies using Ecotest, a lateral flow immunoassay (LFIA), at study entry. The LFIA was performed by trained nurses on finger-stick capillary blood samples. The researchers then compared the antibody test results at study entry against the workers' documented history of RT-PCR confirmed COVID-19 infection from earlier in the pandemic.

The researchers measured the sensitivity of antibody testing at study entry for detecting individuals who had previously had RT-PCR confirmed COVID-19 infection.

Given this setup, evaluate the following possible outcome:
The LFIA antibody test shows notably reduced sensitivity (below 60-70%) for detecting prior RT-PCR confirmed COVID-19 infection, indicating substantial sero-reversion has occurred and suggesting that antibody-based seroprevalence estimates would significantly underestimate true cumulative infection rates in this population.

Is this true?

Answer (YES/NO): YES